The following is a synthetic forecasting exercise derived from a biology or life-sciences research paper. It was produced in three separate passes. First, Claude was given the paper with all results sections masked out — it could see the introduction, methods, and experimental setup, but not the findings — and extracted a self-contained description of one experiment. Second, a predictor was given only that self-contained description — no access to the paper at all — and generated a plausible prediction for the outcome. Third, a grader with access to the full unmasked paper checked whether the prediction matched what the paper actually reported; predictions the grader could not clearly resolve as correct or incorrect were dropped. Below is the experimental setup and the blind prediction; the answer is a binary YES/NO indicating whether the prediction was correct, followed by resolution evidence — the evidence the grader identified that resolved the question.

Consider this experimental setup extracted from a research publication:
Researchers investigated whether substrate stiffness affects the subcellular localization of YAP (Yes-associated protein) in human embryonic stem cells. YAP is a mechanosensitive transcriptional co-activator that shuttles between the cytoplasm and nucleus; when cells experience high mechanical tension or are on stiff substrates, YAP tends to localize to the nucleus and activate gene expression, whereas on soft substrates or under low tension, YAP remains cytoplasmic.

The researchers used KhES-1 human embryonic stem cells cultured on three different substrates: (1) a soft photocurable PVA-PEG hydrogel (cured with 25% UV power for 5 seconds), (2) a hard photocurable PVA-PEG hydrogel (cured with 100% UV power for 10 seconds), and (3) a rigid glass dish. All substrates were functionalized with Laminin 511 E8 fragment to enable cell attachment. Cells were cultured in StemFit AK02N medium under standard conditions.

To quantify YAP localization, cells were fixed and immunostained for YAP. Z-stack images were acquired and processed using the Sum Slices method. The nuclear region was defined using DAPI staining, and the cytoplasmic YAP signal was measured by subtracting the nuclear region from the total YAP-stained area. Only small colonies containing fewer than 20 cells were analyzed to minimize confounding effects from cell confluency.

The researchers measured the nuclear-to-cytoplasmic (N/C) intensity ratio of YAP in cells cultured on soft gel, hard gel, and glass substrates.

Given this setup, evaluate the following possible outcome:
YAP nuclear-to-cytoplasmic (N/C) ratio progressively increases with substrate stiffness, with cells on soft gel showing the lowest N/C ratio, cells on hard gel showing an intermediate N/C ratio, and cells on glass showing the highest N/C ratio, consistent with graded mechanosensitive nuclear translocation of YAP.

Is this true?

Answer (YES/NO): NO